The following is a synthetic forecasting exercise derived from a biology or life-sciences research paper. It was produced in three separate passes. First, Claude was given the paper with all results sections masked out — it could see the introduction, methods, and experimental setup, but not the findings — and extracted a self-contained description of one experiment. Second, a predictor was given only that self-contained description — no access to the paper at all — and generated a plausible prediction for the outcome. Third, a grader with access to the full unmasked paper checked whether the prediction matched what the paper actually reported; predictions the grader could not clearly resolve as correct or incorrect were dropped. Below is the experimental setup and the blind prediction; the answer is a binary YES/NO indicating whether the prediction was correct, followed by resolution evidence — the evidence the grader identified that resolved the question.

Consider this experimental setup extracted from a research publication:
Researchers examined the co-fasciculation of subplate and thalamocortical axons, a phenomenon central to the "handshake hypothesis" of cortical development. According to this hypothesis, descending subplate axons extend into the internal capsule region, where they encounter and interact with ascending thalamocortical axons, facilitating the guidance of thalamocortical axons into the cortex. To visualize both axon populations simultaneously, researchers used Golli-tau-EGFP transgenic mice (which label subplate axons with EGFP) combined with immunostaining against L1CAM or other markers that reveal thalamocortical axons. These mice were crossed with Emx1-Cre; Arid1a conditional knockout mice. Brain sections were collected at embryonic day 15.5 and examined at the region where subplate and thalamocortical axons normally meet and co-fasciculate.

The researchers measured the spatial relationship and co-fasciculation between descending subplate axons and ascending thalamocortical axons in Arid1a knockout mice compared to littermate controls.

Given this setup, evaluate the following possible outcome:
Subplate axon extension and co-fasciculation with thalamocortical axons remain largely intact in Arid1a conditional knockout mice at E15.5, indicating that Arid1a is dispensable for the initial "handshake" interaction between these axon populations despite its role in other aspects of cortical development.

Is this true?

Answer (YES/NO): NO